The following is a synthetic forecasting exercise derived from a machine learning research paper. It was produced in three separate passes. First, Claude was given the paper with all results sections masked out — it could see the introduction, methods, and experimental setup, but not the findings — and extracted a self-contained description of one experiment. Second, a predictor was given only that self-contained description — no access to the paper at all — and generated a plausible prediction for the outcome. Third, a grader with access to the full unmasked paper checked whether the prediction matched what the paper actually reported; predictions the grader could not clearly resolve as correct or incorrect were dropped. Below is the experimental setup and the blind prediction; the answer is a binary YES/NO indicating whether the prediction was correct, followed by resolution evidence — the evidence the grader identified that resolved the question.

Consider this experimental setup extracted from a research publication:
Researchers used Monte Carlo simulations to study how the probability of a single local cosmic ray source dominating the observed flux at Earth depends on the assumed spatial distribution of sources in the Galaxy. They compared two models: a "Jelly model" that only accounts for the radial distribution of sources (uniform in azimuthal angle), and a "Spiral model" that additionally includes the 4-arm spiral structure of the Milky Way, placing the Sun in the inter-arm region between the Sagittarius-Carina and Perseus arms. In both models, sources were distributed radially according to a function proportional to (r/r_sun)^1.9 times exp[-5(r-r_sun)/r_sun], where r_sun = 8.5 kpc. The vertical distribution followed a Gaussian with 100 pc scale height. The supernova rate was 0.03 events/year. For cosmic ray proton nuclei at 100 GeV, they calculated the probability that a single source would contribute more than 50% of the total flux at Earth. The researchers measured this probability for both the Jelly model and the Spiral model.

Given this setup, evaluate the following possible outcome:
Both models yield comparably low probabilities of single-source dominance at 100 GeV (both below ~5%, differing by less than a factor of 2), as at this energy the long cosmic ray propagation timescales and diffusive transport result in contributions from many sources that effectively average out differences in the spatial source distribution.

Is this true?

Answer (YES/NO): NO